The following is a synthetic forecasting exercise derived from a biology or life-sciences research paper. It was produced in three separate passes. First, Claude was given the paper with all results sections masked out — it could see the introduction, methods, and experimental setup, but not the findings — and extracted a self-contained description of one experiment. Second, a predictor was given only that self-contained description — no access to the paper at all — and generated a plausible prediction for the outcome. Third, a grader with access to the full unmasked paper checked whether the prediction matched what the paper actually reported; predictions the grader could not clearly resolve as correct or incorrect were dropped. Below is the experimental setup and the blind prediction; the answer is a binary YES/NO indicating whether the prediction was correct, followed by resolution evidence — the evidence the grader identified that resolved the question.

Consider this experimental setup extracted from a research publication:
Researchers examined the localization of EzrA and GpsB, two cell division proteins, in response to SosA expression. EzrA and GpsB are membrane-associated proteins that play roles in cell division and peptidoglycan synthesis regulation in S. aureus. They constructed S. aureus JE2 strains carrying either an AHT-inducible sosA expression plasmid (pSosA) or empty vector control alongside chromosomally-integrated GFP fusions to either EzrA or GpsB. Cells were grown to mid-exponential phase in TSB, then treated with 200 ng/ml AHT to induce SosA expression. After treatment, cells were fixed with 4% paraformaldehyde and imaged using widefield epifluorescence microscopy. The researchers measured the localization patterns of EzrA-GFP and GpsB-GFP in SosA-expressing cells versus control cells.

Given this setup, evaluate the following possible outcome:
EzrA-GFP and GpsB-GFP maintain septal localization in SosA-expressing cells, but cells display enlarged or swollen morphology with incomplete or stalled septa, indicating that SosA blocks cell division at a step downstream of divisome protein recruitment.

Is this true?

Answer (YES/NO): YES